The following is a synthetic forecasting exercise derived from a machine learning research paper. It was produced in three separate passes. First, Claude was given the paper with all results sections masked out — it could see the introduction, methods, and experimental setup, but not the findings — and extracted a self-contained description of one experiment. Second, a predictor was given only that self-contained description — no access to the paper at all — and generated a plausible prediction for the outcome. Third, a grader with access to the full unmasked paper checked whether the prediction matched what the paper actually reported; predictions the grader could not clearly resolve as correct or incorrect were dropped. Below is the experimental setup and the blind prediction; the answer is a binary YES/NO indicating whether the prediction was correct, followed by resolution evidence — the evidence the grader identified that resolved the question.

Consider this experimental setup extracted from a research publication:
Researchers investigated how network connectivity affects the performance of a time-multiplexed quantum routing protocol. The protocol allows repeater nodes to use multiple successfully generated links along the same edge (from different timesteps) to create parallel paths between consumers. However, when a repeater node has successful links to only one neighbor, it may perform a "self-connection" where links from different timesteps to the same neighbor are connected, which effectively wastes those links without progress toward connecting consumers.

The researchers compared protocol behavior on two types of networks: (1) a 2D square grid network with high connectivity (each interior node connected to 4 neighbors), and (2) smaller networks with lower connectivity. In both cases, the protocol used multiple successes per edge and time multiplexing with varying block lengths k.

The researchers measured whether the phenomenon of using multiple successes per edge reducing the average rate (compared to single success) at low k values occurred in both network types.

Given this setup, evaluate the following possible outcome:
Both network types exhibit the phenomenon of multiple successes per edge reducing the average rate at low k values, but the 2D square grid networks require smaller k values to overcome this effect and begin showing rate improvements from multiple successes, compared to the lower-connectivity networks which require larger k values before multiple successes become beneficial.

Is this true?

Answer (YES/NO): NO